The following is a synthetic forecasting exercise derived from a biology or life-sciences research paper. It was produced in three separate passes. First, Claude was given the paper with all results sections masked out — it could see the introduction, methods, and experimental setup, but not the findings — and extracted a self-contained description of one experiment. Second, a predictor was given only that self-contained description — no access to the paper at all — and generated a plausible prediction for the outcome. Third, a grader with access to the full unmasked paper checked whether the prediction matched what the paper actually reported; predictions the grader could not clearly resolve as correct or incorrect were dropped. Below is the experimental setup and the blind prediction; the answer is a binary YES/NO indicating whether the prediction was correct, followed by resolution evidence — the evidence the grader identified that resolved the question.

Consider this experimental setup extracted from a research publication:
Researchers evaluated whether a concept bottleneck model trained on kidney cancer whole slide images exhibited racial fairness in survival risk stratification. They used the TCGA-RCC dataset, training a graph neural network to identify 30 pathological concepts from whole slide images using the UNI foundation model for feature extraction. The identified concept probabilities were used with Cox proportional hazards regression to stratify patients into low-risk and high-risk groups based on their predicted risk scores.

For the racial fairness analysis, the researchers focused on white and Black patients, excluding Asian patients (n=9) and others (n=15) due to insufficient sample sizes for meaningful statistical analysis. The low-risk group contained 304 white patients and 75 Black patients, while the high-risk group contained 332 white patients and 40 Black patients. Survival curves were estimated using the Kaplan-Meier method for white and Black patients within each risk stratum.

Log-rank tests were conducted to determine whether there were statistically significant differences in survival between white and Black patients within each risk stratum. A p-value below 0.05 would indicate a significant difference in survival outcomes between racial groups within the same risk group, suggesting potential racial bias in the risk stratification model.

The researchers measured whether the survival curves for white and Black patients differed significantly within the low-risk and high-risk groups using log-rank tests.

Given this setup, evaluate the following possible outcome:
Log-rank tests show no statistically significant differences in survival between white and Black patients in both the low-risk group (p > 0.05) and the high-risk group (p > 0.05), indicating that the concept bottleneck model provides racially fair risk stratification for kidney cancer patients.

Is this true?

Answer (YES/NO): YES